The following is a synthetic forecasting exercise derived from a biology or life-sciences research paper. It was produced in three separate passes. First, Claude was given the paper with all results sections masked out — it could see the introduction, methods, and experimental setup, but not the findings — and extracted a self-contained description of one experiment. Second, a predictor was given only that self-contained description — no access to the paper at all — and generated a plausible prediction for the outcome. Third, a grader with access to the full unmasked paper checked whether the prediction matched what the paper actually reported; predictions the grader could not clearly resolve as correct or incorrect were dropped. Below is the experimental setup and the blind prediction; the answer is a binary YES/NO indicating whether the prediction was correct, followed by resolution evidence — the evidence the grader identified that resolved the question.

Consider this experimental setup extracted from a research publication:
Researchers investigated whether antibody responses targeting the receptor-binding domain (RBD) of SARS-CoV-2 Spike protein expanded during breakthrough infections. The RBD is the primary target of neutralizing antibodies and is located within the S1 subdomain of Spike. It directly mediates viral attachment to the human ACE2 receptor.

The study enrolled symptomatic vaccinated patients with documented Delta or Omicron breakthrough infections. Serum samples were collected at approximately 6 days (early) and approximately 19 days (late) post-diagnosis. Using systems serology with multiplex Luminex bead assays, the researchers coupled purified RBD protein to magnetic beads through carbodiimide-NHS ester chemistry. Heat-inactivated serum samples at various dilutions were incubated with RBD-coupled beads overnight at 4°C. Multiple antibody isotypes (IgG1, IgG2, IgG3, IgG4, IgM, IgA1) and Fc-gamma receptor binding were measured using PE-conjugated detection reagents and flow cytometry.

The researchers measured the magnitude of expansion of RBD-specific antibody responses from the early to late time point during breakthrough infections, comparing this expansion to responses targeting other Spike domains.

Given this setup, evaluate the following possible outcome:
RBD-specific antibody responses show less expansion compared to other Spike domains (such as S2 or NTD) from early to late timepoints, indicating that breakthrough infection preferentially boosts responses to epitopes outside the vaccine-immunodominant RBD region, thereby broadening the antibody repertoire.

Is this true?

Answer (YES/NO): NO